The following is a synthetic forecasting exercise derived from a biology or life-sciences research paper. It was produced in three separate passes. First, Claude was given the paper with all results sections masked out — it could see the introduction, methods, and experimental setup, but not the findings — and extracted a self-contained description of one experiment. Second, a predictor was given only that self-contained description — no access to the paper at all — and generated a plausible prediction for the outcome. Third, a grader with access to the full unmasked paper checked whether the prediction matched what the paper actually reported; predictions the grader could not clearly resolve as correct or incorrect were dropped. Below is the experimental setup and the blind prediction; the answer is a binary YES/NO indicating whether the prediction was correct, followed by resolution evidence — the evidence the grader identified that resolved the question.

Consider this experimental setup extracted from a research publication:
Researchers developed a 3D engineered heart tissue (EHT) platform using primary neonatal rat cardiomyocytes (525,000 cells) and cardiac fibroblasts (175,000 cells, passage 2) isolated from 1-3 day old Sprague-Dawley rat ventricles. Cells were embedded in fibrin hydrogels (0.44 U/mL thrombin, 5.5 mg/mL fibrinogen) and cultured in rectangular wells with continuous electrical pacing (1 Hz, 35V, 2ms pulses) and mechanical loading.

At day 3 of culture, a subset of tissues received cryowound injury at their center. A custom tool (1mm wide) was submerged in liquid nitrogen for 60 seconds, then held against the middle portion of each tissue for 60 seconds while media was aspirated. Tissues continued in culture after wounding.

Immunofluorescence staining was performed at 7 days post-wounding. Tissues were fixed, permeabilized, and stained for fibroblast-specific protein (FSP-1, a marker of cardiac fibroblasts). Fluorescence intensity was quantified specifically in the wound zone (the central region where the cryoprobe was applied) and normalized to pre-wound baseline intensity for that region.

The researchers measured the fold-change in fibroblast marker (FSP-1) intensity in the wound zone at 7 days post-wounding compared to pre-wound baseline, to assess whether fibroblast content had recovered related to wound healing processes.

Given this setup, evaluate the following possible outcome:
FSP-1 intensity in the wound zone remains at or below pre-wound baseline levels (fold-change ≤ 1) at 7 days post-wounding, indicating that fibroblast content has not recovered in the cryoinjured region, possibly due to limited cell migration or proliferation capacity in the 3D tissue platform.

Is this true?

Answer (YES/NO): YES